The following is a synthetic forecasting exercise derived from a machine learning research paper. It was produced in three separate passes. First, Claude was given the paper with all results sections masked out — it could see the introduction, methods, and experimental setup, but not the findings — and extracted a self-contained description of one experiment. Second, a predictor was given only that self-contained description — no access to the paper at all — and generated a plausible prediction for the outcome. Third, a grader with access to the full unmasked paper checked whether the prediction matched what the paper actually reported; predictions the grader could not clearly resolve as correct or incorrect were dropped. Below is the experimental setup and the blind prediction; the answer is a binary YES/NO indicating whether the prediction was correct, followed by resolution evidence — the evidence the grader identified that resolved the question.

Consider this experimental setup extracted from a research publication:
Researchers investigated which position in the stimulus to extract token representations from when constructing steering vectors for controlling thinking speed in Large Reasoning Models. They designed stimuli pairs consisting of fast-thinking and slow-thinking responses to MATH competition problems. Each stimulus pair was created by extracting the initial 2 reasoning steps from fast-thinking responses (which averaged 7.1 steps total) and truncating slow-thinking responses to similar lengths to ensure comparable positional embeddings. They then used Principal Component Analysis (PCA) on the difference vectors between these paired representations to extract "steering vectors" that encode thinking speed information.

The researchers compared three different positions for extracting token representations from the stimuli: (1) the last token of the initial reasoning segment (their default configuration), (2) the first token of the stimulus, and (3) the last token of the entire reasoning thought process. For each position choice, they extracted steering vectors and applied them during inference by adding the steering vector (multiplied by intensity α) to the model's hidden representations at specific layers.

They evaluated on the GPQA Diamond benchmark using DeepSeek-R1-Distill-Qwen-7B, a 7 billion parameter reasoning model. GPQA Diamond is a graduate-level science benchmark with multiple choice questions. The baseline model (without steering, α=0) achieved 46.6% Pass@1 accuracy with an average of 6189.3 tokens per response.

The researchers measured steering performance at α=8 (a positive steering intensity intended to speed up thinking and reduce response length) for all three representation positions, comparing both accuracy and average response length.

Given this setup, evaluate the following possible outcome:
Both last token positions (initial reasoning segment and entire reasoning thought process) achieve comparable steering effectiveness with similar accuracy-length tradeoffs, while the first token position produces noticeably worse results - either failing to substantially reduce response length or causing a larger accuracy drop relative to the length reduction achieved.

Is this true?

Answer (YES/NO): NO